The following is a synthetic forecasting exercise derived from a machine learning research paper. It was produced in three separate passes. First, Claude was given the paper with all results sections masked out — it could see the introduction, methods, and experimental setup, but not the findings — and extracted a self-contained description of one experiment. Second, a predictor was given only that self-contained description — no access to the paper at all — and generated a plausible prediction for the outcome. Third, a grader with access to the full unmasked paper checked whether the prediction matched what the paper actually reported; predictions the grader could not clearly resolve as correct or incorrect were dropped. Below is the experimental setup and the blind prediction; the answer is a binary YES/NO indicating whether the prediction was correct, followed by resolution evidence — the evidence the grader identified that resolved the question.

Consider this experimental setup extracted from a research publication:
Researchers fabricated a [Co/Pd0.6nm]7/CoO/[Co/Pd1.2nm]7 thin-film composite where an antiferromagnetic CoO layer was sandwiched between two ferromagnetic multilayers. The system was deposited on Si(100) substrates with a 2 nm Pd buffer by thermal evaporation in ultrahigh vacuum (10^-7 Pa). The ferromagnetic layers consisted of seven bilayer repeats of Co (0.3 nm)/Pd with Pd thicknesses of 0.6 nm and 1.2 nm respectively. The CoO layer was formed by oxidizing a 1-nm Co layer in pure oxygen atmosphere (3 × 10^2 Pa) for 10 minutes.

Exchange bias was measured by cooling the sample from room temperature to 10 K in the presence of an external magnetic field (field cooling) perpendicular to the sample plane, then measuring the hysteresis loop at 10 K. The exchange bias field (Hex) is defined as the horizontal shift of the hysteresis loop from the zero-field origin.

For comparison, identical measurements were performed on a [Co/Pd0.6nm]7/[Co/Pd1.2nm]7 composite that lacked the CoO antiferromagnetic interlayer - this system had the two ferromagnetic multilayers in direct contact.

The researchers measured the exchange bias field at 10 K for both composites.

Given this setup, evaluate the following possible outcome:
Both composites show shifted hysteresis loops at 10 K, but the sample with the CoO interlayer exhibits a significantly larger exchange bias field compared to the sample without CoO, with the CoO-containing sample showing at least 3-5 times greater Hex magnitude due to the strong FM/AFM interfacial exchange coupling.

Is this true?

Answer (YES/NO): NO